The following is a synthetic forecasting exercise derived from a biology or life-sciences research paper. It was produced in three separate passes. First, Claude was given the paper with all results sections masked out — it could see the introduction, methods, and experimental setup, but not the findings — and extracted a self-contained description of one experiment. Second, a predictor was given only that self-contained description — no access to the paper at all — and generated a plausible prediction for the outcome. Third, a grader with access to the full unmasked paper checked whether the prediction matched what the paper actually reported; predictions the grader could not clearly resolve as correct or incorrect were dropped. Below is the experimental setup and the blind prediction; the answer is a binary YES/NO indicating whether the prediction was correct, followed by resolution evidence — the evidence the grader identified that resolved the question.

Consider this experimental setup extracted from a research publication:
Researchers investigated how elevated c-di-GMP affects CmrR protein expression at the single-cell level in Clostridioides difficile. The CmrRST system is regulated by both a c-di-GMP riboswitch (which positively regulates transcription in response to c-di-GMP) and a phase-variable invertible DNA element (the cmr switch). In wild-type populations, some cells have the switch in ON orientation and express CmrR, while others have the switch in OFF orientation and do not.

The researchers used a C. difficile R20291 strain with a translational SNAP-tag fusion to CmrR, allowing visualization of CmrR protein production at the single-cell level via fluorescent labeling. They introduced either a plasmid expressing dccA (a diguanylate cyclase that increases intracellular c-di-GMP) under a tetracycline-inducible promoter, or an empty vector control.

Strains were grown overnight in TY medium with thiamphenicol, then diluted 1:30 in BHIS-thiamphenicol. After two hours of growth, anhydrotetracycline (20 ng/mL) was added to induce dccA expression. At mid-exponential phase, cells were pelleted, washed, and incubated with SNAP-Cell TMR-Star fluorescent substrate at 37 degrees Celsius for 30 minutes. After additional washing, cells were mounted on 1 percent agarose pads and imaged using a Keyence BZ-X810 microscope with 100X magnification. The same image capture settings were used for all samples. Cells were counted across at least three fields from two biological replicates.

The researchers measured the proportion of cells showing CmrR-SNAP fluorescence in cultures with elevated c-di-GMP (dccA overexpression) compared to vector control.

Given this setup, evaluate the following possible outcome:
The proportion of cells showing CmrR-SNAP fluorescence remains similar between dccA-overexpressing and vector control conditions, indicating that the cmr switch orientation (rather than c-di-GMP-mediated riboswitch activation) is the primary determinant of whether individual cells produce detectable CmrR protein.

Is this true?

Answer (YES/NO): NO